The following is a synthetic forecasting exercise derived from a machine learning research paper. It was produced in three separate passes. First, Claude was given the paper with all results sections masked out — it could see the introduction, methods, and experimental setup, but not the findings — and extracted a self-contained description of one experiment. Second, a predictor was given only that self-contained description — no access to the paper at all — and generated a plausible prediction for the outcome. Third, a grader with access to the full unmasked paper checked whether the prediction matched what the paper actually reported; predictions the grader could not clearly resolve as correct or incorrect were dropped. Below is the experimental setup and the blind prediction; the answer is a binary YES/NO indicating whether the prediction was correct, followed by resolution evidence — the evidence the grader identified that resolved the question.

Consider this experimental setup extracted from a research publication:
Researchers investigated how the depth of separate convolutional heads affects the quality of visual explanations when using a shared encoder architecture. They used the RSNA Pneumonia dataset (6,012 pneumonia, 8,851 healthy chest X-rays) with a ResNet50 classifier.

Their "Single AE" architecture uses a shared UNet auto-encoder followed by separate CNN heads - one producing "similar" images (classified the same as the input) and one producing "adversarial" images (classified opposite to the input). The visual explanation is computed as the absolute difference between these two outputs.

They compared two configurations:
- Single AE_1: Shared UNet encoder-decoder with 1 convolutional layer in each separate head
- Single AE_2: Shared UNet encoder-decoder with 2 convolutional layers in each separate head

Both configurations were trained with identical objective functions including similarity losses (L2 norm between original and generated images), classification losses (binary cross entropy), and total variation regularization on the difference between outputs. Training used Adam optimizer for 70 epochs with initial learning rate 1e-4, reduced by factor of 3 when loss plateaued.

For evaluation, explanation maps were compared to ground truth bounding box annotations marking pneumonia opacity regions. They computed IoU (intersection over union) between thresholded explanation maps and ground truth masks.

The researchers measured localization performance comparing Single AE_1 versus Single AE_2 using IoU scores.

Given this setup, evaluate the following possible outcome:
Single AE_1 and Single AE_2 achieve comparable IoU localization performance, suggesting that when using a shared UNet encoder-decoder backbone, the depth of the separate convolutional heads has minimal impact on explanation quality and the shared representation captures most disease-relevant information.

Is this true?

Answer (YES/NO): NO